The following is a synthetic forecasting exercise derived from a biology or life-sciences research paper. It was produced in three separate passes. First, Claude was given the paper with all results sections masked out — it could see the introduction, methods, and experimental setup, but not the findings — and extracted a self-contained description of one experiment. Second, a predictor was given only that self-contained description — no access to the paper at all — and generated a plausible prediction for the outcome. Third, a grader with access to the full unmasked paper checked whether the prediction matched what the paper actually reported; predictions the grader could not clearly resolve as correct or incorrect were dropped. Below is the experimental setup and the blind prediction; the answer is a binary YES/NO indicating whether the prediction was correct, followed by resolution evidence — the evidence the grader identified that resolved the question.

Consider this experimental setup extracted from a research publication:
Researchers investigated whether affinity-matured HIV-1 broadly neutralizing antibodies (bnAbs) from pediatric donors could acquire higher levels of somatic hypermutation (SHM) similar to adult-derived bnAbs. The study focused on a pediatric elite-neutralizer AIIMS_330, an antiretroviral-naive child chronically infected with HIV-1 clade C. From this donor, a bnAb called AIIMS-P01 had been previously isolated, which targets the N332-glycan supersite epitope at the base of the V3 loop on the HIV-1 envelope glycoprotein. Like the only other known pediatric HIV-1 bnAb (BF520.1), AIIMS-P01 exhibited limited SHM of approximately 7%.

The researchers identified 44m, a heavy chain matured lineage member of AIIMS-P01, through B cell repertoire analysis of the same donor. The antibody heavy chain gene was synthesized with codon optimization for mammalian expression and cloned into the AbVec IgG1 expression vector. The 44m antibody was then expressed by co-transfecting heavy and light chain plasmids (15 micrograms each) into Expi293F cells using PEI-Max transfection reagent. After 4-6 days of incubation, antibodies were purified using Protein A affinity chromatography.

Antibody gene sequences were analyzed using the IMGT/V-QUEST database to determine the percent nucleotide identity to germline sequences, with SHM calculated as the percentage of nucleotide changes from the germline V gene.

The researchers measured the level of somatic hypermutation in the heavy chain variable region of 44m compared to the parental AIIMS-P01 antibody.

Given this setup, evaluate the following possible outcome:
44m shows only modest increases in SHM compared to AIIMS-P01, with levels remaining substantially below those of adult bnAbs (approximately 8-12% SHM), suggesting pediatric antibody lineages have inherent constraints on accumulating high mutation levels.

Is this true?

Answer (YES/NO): NO